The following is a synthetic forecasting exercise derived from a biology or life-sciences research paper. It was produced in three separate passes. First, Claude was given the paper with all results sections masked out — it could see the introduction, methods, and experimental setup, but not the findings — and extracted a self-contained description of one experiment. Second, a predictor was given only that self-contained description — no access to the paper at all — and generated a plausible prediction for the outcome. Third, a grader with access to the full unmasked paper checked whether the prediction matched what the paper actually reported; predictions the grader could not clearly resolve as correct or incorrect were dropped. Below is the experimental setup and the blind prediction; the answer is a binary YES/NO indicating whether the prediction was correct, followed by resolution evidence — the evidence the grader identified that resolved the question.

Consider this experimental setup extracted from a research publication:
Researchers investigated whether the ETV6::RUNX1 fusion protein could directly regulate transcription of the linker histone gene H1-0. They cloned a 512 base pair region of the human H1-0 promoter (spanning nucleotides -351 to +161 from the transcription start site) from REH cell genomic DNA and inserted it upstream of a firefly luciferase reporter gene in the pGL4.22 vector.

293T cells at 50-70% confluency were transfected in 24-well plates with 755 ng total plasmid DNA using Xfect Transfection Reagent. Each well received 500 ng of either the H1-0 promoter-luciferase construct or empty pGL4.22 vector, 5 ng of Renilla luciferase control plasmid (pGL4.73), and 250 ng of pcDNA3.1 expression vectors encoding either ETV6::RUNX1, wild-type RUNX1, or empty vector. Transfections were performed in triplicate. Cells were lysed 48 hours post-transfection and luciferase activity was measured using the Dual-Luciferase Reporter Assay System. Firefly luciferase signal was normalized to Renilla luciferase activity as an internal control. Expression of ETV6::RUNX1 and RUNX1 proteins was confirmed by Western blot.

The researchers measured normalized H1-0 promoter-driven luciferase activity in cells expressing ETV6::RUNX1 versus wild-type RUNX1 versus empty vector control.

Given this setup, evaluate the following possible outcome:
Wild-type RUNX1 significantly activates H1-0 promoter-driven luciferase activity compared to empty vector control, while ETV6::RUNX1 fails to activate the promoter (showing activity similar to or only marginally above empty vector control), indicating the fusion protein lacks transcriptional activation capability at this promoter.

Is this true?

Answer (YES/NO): NO